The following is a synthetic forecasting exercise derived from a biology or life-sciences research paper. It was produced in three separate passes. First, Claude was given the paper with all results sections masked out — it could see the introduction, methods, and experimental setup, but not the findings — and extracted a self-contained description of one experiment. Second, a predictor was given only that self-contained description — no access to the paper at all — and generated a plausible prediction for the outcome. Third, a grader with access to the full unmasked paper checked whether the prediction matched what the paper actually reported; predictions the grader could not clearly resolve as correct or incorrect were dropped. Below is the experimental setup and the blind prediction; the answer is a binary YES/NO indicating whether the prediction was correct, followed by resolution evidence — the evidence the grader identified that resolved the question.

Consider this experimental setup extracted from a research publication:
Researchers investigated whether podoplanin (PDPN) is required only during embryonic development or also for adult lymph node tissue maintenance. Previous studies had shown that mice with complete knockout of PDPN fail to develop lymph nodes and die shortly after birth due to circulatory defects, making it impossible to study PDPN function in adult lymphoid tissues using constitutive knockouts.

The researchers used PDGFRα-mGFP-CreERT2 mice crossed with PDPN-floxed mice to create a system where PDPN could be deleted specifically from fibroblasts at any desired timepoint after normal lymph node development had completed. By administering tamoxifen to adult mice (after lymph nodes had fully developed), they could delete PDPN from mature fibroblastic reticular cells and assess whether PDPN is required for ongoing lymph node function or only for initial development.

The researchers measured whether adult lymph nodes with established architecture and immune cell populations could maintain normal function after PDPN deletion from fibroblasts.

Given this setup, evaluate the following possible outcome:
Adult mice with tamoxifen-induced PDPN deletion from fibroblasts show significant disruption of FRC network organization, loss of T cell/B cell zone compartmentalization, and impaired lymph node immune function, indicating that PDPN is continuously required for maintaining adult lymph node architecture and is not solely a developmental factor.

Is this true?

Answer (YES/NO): YES